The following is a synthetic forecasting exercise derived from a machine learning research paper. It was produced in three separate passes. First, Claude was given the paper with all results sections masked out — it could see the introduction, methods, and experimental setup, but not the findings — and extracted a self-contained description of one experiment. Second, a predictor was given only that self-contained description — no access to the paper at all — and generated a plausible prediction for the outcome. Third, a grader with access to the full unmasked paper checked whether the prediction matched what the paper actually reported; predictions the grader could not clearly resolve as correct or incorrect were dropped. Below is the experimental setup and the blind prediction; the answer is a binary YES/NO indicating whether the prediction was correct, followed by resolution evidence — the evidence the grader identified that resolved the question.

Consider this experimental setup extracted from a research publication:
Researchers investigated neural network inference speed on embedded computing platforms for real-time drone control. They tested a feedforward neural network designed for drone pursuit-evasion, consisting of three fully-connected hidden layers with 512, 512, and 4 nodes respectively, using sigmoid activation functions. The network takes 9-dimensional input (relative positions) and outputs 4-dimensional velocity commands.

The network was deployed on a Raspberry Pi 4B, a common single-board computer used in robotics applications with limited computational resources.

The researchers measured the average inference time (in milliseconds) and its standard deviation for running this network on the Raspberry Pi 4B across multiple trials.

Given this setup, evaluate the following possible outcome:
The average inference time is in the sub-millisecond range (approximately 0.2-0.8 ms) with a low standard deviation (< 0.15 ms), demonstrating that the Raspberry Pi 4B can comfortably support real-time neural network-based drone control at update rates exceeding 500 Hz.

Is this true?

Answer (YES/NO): NO